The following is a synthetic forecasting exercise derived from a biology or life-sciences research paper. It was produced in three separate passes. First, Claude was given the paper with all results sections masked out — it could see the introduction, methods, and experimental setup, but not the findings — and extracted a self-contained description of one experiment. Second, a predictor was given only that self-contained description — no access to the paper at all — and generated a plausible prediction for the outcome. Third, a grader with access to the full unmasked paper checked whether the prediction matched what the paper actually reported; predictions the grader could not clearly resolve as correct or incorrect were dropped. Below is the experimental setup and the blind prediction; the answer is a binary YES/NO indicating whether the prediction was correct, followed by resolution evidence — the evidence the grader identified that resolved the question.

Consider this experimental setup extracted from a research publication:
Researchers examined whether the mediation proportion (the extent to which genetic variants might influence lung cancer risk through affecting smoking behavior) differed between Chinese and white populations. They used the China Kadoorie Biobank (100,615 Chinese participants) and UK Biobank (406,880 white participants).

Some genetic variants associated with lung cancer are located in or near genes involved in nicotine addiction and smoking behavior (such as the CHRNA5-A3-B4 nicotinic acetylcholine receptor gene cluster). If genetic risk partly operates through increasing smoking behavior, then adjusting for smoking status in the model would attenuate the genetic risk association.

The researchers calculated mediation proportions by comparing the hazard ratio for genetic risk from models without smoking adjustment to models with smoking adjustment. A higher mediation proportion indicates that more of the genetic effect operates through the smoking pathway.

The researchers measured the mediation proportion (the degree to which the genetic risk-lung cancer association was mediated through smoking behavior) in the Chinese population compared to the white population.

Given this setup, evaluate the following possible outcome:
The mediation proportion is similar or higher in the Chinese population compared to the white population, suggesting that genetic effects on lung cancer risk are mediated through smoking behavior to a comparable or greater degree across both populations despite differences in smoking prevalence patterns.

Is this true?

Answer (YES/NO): NO